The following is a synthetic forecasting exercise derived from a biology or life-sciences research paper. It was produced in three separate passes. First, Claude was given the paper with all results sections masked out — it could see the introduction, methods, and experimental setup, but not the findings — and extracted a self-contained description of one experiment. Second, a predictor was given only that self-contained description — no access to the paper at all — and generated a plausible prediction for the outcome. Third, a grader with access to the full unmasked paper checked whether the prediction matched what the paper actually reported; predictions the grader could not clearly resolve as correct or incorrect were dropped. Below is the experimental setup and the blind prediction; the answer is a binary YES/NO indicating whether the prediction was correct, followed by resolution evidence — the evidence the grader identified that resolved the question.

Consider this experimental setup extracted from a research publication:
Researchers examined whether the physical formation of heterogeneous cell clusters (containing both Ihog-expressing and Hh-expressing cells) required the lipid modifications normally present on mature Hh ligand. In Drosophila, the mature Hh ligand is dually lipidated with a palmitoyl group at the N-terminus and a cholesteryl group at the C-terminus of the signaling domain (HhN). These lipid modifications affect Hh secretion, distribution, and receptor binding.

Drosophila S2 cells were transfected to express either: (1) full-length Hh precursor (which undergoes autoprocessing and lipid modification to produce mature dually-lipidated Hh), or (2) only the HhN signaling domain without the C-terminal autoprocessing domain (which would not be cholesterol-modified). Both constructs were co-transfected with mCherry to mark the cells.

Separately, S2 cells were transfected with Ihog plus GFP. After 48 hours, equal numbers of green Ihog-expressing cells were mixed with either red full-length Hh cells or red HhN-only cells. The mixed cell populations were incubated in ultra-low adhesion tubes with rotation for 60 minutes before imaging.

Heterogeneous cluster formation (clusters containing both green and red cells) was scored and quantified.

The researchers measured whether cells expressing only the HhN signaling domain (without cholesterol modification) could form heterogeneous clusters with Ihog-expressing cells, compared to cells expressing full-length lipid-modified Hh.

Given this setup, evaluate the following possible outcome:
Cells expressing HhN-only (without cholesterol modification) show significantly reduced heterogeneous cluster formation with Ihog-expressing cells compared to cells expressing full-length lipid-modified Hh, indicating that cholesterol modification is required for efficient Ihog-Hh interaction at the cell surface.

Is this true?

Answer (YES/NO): YES